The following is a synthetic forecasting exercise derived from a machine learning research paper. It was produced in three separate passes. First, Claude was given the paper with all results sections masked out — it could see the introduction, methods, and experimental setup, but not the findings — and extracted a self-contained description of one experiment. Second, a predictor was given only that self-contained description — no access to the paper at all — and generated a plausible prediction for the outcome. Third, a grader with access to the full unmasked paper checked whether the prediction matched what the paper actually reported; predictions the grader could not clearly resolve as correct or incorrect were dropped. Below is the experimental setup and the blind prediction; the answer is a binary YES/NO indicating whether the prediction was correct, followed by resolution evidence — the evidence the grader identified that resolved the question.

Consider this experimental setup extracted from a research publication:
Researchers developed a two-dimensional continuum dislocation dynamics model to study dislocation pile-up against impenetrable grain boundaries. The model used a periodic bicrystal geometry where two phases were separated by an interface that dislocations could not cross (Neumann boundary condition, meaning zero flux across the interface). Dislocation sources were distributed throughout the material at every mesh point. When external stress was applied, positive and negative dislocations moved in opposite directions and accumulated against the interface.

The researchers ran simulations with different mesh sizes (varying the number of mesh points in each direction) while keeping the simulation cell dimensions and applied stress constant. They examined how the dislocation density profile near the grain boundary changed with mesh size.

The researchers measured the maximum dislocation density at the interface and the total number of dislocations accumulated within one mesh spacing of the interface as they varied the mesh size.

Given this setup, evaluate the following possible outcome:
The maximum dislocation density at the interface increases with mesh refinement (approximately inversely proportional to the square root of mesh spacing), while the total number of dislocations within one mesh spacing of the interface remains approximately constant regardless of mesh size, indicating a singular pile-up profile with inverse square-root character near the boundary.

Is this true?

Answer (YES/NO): NO